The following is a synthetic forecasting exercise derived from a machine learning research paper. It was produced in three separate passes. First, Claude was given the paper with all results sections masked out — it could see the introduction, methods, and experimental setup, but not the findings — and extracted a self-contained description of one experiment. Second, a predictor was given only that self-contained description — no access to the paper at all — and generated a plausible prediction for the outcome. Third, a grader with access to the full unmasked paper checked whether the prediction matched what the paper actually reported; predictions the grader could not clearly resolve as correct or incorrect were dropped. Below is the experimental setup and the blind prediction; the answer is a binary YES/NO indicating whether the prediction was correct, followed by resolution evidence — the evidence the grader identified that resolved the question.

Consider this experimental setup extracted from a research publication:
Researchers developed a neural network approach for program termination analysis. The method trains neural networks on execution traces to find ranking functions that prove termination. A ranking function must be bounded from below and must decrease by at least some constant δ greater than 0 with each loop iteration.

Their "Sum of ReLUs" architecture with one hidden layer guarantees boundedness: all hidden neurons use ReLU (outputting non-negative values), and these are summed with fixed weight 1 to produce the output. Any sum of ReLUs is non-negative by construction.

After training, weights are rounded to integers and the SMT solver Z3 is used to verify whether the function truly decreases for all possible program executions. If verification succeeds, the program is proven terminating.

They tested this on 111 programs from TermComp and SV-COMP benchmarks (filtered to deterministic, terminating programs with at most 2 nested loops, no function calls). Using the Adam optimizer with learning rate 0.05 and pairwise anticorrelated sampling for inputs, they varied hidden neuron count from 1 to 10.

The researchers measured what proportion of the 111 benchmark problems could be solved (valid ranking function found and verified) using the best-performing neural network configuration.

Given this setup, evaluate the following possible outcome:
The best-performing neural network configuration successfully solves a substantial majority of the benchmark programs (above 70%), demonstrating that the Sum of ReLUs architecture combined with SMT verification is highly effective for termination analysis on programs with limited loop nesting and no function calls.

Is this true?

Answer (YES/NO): YES